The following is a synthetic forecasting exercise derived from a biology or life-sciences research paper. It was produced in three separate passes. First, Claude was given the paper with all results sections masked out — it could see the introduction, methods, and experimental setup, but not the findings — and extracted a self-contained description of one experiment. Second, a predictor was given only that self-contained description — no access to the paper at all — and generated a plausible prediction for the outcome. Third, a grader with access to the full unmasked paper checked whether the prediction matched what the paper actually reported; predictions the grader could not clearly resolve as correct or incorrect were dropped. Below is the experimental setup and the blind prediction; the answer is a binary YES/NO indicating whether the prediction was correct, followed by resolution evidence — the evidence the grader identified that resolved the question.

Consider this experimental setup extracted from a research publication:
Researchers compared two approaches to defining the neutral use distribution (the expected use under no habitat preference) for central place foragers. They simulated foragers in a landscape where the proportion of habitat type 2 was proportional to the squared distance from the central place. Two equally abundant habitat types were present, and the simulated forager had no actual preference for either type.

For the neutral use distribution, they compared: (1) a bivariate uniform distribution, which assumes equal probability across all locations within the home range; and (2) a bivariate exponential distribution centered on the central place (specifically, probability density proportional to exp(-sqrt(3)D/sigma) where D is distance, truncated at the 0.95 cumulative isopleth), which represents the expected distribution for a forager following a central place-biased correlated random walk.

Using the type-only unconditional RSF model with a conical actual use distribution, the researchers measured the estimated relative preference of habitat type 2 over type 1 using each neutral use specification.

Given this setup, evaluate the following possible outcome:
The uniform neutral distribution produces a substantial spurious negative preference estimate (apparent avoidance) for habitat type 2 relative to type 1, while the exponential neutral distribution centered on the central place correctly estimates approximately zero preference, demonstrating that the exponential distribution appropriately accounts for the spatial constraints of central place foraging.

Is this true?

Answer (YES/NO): NO